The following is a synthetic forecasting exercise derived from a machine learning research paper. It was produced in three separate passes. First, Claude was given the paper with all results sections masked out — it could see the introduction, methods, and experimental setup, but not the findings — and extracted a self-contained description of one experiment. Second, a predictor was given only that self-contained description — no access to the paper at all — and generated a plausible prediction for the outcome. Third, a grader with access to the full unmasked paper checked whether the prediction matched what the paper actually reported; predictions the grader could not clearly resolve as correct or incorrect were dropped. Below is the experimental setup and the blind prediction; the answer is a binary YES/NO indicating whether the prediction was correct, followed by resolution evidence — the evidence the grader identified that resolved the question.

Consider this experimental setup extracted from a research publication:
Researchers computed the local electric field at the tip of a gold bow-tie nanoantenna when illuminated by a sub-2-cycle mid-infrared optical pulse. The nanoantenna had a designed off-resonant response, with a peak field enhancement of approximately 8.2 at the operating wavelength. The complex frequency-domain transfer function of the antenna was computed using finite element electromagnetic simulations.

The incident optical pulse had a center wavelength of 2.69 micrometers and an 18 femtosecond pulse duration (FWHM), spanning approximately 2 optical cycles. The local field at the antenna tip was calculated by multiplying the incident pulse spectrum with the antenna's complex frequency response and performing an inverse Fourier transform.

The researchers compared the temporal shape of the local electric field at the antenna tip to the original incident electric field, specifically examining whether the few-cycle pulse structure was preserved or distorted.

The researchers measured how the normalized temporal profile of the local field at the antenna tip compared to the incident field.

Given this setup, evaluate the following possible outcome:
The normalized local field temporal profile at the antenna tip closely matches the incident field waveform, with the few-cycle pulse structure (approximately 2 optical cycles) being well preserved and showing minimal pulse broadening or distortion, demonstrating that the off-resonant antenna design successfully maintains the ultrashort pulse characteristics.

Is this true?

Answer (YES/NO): YES